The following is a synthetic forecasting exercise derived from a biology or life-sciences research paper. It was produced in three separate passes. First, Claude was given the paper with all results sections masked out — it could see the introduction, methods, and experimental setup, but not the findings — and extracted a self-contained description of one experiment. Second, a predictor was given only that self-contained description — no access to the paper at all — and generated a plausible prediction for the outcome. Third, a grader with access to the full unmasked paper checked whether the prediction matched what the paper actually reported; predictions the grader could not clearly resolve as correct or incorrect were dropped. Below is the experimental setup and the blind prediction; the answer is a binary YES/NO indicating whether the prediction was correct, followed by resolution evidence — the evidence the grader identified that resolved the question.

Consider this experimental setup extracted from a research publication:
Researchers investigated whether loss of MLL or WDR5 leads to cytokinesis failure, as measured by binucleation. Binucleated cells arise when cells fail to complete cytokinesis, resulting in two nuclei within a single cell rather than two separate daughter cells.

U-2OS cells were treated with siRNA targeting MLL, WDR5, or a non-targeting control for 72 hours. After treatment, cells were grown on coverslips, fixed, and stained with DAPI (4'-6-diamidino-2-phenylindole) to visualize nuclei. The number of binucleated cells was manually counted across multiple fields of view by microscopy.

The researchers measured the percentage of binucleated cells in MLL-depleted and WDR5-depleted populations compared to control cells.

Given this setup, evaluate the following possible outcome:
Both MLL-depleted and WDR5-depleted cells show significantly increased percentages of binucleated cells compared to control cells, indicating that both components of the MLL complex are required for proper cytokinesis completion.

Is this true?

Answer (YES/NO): YES